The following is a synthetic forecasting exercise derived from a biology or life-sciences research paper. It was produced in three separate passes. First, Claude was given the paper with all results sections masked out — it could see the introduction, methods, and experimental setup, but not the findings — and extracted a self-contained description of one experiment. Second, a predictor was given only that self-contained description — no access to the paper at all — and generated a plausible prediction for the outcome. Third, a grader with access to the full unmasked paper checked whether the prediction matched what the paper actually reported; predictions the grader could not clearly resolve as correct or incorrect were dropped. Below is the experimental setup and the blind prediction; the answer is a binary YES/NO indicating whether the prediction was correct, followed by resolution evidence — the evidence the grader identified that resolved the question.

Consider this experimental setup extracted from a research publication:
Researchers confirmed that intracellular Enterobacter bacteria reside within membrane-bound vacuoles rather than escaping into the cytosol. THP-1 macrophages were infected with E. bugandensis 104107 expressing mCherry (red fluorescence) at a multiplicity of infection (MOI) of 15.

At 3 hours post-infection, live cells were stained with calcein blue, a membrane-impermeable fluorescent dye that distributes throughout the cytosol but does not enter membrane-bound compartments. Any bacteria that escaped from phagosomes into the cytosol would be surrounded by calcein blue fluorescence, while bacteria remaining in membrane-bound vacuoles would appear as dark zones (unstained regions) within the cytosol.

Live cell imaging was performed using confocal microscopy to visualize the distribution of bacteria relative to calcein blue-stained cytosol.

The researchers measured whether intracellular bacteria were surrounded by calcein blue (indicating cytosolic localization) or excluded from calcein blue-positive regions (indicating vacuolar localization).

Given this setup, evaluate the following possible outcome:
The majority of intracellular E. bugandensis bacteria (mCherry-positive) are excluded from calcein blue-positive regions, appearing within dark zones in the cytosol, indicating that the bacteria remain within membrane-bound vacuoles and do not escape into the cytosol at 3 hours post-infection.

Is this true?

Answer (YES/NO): YES